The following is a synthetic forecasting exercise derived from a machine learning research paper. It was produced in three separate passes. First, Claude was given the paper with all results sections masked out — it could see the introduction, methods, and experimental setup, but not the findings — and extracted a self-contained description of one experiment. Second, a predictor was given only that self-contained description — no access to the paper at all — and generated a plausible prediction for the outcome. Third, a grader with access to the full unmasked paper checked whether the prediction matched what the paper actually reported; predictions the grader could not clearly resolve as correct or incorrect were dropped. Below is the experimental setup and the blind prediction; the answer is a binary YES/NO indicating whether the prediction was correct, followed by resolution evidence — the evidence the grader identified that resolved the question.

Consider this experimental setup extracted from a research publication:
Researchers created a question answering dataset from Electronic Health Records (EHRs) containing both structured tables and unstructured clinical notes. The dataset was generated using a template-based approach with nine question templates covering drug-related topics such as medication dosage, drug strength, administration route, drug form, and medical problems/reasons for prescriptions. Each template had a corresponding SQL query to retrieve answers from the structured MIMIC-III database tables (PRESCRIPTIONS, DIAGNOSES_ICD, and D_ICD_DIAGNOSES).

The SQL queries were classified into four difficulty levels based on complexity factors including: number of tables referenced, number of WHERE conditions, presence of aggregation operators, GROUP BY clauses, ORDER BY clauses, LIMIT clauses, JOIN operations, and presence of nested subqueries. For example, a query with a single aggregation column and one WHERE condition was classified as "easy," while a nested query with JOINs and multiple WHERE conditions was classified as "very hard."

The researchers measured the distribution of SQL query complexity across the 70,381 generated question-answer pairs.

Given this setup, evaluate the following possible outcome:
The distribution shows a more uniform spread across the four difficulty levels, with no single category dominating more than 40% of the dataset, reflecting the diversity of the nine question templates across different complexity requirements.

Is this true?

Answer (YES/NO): NO